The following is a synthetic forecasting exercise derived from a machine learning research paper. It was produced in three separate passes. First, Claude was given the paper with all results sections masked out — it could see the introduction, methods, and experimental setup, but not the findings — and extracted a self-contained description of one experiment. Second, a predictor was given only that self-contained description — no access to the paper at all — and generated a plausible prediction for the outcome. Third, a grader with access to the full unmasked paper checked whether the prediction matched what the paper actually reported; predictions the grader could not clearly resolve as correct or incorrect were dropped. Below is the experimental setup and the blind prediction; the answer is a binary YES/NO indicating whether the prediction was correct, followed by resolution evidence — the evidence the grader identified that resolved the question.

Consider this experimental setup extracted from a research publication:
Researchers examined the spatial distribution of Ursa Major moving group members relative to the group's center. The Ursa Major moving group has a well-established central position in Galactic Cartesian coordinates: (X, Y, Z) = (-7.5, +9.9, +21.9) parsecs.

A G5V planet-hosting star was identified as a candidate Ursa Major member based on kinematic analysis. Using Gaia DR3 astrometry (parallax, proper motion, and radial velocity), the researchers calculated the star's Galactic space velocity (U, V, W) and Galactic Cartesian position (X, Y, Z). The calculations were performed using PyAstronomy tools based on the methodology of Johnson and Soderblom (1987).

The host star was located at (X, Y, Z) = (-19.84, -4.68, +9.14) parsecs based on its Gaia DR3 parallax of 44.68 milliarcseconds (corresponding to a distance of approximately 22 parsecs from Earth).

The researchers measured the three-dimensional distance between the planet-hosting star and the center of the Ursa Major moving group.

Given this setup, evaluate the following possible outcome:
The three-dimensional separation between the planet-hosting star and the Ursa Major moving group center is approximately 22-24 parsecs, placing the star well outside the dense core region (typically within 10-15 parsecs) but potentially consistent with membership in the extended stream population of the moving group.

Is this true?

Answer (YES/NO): NO